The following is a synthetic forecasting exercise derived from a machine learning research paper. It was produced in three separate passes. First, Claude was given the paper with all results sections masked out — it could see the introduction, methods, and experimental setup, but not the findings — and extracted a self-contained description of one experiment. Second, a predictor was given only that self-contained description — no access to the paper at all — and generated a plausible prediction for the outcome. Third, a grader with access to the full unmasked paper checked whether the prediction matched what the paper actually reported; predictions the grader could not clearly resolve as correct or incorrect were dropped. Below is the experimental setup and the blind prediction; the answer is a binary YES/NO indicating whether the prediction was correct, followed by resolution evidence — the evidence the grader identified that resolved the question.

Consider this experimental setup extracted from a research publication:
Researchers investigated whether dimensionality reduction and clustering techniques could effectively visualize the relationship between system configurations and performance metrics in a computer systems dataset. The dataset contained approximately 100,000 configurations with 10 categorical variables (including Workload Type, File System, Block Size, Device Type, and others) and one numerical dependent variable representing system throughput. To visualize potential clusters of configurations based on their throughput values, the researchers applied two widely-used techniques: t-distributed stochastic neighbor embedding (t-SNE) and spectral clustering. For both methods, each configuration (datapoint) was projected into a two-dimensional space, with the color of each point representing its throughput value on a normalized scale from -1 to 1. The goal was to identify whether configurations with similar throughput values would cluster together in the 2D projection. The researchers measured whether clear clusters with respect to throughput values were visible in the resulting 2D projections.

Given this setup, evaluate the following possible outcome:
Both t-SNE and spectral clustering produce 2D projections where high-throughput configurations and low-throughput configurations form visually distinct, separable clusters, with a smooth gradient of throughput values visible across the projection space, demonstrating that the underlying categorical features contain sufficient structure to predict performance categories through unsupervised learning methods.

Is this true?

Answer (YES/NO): NO